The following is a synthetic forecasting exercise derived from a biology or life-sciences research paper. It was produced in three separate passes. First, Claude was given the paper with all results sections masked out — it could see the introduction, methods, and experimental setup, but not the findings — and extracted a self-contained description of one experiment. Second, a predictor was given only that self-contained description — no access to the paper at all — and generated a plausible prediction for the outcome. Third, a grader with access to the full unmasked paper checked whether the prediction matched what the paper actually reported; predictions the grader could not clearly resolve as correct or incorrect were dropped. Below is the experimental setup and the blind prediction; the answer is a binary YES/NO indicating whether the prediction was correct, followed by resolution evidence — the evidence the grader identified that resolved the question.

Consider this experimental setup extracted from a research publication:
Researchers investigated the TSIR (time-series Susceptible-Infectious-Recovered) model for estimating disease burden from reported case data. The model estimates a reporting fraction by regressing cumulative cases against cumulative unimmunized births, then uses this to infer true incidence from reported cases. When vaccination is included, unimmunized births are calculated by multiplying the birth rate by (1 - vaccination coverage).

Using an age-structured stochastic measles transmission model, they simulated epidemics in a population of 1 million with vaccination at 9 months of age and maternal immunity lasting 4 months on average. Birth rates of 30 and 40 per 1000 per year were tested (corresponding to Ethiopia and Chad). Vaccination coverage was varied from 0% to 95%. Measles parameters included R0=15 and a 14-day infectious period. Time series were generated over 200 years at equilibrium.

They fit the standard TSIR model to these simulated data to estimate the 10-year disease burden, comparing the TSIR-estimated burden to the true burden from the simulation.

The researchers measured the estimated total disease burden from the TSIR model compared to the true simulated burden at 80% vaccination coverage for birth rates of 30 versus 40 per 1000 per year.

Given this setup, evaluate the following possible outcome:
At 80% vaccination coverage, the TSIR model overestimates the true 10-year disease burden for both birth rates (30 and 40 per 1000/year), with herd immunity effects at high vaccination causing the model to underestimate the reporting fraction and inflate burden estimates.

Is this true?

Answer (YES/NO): NO